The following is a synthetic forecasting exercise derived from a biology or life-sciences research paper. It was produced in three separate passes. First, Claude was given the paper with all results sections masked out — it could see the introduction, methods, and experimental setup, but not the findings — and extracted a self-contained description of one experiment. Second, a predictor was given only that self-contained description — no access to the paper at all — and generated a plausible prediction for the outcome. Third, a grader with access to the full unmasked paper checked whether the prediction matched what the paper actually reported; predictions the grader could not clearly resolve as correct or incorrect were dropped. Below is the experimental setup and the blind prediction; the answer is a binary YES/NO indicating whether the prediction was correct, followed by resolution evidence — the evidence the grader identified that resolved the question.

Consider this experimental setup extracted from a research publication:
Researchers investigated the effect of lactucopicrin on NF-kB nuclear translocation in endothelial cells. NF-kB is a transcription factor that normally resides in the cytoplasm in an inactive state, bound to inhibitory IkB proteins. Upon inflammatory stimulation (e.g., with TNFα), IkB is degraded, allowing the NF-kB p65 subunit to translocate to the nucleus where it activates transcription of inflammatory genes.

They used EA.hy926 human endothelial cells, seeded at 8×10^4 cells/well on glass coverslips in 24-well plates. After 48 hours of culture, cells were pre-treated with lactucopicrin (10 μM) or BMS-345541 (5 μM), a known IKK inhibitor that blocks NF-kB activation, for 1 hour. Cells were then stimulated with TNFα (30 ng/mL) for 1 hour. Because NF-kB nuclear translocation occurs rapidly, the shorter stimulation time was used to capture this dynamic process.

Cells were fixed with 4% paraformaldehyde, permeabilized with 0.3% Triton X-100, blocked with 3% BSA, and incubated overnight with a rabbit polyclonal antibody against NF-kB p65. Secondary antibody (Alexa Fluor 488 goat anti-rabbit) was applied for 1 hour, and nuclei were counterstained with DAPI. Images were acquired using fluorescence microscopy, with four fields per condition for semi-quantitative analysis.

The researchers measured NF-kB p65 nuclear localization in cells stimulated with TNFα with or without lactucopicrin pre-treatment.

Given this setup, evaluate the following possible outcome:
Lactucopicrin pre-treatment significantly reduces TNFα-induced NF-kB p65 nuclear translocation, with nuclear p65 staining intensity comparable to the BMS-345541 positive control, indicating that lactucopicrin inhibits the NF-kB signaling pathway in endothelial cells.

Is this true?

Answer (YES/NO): YES